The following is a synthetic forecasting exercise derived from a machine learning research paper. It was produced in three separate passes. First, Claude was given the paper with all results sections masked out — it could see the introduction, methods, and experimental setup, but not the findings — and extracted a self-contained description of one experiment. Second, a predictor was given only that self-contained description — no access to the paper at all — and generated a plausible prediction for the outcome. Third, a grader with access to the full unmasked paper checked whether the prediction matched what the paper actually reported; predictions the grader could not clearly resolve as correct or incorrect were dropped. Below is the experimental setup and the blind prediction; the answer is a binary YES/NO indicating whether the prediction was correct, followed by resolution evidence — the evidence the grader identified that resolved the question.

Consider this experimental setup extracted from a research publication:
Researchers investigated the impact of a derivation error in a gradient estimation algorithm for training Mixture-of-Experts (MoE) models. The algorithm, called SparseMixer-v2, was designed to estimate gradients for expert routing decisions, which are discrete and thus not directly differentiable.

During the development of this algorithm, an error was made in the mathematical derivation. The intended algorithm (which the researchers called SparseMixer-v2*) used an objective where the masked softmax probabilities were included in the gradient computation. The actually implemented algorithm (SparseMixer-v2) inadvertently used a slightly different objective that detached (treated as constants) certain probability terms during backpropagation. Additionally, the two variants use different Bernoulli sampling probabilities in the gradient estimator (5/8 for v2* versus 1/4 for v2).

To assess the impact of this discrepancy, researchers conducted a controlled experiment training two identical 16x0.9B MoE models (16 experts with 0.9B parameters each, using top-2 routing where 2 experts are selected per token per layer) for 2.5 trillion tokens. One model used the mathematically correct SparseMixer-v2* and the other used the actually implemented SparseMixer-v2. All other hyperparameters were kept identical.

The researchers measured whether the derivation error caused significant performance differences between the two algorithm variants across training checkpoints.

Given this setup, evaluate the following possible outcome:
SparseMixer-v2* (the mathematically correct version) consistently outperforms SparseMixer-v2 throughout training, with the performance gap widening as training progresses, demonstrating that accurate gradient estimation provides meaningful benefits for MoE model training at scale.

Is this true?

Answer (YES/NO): NO